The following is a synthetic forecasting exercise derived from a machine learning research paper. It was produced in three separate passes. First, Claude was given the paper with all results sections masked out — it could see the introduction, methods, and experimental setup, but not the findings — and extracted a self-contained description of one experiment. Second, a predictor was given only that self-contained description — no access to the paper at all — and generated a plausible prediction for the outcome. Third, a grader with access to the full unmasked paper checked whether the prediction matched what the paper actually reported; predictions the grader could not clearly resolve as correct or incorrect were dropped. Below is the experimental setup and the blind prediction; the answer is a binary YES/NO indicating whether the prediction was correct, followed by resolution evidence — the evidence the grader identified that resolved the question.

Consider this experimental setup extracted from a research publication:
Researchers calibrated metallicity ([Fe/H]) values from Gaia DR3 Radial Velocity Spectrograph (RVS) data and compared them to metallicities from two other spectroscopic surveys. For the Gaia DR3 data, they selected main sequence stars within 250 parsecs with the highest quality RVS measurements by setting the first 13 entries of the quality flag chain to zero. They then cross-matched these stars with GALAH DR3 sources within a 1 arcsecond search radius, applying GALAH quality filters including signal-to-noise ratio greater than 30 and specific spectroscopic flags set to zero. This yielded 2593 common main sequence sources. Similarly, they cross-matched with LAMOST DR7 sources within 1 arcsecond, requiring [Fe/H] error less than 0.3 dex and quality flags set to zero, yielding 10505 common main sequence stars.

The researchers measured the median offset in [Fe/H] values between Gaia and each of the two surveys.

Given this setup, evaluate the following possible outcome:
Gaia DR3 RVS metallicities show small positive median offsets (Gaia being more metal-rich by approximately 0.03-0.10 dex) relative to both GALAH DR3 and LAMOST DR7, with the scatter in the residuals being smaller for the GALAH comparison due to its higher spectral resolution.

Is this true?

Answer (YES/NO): NO